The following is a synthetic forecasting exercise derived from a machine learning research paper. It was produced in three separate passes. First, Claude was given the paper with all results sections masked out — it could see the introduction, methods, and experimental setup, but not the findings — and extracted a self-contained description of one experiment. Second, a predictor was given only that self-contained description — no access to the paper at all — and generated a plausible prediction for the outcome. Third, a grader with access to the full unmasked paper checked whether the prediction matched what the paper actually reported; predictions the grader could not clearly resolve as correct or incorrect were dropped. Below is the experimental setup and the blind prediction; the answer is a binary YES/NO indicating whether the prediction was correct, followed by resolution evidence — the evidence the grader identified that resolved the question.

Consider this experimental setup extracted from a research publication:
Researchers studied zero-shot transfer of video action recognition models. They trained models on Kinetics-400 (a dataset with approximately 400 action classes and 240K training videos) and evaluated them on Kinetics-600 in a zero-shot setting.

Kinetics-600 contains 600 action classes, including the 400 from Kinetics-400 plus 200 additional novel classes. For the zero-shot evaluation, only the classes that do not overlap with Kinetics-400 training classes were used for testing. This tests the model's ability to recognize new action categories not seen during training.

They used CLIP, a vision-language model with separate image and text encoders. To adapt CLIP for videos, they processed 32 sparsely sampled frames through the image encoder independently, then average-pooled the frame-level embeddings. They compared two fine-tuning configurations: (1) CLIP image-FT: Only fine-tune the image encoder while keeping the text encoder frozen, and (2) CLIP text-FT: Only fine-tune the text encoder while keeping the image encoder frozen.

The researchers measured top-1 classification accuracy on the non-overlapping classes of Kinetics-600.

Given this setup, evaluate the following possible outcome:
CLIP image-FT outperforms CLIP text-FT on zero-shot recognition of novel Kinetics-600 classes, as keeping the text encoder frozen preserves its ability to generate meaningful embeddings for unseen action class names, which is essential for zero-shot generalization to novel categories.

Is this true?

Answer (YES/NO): NO